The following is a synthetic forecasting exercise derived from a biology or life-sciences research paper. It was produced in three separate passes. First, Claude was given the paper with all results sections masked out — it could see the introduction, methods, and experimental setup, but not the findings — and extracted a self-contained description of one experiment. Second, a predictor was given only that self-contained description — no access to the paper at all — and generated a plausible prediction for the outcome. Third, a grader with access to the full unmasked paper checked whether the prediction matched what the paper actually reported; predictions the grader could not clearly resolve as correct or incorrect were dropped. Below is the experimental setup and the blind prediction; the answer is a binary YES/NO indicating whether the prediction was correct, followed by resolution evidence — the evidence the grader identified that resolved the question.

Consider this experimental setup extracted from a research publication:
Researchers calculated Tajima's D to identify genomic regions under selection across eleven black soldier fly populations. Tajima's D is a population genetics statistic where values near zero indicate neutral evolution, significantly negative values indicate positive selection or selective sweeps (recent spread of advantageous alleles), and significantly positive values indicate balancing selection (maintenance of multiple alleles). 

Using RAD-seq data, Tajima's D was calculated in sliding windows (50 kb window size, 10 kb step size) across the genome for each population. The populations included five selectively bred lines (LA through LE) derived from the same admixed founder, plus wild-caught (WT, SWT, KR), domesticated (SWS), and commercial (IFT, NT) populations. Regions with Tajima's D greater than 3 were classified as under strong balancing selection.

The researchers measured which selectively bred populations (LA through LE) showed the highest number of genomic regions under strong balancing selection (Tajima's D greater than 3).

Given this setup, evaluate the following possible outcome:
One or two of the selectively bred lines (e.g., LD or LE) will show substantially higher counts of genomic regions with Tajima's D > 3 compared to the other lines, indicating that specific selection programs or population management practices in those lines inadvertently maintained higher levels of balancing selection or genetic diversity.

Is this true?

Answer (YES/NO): YES